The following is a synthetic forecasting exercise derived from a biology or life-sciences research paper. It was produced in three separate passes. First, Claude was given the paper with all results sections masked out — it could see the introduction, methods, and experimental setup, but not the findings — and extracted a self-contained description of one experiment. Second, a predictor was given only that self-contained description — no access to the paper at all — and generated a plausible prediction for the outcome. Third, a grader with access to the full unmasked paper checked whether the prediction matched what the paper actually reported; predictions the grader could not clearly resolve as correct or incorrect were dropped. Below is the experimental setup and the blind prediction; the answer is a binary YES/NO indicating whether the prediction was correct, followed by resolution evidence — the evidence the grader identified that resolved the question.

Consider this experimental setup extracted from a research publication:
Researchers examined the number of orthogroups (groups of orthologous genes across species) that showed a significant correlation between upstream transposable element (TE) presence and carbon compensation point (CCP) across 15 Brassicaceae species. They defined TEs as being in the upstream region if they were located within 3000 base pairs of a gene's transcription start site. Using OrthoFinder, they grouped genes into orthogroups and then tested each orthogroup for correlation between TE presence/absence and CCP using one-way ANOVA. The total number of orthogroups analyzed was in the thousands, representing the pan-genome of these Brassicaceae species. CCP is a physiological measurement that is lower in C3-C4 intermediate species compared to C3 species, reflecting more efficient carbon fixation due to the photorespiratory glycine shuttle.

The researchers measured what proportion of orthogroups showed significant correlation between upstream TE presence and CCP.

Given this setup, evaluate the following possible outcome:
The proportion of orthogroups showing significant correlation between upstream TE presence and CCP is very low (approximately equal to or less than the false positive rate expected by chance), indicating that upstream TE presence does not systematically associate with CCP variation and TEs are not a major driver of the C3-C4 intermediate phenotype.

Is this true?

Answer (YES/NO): NO